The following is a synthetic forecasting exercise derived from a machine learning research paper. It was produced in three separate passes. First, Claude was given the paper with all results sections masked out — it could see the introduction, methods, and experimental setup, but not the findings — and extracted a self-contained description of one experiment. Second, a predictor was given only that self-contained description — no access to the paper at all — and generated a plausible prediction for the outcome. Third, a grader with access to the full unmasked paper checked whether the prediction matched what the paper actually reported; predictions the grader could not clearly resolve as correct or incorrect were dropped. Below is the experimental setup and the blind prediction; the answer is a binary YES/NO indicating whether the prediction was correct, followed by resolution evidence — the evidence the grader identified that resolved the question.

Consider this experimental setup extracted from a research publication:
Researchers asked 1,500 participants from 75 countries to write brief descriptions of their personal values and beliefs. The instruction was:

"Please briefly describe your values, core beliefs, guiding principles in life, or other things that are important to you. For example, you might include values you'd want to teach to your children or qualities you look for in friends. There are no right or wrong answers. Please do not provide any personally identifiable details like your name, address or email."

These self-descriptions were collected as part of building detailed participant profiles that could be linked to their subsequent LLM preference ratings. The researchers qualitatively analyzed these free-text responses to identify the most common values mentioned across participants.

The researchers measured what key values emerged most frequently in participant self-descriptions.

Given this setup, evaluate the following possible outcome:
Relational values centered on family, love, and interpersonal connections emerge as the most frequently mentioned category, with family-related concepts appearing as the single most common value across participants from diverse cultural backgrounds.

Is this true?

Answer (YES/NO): NO